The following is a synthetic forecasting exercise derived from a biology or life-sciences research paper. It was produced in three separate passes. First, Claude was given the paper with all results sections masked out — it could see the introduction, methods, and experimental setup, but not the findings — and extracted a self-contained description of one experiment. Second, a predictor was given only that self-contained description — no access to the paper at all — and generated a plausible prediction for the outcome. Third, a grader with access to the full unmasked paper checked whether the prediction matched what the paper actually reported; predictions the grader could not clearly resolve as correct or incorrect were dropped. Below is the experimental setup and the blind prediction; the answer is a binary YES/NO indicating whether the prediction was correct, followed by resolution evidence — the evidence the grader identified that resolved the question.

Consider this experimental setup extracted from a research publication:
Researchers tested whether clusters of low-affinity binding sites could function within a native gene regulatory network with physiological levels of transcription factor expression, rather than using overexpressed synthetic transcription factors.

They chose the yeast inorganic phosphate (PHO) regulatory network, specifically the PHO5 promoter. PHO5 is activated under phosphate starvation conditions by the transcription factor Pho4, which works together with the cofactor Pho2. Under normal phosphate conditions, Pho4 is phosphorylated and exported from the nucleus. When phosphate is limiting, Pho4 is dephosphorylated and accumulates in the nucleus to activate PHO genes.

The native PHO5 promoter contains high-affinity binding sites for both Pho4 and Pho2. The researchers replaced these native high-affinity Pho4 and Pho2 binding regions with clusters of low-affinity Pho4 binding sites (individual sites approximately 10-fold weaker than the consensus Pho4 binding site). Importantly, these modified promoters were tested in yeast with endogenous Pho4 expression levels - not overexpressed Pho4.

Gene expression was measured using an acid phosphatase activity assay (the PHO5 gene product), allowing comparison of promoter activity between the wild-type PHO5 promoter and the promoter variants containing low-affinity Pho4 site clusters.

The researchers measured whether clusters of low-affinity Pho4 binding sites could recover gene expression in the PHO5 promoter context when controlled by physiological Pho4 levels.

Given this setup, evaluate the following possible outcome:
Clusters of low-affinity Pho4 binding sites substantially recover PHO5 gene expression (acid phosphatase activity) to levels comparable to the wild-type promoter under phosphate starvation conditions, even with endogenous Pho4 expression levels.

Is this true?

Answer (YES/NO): NO